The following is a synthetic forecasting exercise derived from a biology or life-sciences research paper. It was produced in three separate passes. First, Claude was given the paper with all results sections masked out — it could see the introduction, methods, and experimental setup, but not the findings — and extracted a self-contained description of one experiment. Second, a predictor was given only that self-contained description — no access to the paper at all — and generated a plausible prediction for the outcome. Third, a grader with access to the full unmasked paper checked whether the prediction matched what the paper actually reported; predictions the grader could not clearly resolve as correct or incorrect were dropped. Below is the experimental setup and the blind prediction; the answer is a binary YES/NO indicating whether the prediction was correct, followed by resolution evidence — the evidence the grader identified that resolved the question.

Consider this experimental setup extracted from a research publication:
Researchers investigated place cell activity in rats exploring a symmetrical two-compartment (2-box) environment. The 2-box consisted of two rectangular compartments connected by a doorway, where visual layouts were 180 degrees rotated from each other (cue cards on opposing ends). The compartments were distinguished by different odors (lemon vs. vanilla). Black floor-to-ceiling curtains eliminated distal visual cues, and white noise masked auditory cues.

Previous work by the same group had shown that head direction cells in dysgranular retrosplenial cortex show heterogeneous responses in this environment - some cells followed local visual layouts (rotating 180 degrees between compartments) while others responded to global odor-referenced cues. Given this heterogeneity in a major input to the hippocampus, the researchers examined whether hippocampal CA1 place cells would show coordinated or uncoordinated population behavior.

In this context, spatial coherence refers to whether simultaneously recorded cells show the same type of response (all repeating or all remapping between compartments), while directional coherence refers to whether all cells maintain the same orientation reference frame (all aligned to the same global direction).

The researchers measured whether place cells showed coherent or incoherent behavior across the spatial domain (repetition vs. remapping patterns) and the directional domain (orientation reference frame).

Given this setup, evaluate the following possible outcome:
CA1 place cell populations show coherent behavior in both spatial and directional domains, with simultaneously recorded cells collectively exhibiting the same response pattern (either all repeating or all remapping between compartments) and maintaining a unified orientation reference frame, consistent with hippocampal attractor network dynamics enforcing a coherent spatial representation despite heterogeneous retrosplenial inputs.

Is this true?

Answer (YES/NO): NO